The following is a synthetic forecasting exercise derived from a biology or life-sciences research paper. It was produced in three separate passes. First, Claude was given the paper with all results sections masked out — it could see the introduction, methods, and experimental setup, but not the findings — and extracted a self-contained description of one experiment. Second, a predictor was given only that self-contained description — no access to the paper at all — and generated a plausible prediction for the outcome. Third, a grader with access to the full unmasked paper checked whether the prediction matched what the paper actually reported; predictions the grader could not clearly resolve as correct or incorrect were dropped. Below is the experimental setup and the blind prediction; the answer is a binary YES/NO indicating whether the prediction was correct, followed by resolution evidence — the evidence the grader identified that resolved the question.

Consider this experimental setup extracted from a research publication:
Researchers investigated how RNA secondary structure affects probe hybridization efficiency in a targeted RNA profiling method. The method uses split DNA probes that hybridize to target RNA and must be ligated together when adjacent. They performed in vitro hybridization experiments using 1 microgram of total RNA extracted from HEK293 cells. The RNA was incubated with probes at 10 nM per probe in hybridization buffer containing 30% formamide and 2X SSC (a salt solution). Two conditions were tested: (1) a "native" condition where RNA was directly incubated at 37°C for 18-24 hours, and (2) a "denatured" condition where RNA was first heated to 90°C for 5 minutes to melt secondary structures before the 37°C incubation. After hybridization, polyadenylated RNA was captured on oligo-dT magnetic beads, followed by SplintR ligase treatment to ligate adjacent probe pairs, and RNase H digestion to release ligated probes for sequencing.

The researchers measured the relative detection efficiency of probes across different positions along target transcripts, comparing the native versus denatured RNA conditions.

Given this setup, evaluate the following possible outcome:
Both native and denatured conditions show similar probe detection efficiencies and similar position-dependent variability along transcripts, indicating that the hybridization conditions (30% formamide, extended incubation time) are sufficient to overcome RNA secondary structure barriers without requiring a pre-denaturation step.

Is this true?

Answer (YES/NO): NO